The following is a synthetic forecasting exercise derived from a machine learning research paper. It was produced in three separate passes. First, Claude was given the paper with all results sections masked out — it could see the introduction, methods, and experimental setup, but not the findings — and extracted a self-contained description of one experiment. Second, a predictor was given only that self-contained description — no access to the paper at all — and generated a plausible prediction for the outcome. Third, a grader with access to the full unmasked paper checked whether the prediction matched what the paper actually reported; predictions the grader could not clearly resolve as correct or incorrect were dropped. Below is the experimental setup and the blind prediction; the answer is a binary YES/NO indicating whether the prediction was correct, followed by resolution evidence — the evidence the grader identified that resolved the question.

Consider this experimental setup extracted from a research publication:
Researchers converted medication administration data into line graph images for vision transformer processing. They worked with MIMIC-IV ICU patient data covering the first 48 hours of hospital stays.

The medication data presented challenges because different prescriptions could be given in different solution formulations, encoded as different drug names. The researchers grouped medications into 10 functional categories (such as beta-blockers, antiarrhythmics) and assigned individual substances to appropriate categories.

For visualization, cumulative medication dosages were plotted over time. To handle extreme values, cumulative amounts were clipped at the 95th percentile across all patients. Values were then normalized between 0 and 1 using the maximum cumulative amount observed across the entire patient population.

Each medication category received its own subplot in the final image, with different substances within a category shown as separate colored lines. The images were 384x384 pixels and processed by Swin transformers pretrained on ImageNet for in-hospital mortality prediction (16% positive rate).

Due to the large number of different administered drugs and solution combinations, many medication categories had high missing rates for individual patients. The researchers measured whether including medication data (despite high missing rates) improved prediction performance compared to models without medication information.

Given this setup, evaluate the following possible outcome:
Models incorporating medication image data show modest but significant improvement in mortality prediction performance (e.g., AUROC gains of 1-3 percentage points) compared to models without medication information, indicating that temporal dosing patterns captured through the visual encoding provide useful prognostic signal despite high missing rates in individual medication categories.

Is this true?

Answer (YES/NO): NO